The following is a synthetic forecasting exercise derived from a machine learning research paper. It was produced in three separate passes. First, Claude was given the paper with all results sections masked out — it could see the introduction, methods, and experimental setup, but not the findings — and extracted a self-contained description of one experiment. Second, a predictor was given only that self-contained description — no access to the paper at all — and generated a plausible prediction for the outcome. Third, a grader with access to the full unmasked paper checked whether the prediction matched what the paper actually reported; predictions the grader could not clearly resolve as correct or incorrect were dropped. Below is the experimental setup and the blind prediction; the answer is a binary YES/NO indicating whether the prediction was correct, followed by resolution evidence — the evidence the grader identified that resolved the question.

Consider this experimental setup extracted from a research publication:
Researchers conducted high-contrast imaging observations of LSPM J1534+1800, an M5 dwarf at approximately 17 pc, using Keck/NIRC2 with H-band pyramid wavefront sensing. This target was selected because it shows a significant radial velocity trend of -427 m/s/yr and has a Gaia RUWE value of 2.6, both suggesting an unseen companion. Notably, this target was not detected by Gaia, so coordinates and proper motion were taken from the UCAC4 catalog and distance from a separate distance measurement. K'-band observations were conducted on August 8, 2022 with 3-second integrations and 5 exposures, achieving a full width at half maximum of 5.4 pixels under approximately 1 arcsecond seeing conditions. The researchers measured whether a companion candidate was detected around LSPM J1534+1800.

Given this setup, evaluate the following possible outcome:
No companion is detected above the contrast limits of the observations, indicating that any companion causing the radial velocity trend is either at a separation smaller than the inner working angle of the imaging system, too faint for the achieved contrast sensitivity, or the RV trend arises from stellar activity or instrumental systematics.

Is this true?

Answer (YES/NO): YES